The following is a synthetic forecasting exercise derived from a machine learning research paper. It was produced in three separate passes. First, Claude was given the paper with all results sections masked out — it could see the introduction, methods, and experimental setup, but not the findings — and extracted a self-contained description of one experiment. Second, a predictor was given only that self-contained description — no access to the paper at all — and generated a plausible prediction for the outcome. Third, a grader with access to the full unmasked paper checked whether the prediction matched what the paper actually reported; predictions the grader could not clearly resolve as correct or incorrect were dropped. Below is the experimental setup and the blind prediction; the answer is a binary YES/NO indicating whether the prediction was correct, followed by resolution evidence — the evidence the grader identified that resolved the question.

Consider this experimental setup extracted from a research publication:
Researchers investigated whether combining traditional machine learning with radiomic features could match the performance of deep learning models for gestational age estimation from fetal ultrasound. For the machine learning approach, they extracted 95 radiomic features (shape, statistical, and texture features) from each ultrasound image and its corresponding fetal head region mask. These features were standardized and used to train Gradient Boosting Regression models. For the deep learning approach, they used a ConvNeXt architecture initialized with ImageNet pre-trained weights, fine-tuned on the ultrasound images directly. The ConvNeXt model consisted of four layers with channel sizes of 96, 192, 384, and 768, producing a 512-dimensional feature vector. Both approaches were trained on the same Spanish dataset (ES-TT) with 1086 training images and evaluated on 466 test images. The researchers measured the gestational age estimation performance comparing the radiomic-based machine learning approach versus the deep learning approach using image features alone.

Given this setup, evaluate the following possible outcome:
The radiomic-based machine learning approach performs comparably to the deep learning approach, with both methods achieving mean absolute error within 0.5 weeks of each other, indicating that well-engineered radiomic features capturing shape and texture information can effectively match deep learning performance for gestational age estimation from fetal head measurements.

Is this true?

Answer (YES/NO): NO